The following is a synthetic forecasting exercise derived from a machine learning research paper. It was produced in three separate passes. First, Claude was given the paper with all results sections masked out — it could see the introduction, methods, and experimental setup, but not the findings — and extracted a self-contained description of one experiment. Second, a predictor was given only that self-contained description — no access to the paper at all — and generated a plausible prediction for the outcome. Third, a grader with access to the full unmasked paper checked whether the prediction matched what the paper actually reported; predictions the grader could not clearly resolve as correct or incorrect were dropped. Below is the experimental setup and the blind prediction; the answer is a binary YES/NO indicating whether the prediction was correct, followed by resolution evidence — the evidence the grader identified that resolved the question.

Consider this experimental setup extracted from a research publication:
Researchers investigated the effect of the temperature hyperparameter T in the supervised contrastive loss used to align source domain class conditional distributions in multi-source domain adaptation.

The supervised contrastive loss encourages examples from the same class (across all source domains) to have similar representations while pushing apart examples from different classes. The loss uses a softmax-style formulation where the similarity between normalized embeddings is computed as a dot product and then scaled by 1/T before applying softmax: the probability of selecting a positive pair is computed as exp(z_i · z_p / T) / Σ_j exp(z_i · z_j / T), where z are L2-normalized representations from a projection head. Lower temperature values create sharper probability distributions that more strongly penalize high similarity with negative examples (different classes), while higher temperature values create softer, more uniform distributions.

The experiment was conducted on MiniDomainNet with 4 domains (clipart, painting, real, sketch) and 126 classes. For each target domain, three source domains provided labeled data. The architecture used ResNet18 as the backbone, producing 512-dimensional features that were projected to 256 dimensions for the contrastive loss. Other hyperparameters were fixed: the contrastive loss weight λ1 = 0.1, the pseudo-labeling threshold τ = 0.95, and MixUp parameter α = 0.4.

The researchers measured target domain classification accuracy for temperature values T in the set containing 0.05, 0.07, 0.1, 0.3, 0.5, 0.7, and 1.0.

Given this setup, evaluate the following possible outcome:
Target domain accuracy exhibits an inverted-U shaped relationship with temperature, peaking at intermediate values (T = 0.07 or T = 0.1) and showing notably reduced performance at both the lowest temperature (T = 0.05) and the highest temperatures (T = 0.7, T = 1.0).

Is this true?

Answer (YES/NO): NO